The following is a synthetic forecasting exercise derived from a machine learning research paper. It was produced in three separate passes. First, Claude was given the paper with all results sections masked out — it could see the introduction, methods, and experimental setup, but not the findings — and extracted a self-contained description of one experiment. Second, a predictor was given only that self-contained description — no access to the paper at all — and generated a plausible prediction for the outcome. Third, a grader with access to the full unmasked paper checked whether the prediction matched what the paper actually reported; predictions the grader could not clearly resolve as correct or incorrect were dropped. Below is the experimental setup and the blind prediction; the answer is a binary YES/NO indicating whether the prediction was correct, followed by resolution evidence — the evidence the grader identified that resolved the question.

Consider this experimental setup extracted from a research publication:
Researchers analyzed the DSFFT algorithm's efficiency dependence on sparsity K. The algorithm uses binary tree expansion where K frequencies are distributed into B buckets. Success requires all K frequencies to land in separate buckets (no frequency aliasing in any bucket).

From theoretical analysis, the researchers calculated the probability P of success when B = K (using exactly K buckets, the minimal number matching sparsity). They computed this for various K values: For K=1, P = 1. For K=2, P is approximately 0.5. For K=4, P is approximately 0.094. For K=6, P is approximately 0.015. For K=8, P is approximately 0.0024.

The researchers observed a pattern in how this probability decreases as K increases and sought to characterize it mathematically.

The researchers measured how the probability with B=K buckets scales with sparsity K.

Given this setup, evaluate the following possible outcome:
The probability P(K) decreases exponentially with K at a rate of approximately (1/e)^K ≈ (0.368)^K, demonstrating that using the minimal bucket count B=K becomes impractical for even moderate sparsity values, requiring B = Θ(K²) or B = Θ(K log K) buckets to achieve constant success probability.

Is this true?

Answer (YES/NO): NO